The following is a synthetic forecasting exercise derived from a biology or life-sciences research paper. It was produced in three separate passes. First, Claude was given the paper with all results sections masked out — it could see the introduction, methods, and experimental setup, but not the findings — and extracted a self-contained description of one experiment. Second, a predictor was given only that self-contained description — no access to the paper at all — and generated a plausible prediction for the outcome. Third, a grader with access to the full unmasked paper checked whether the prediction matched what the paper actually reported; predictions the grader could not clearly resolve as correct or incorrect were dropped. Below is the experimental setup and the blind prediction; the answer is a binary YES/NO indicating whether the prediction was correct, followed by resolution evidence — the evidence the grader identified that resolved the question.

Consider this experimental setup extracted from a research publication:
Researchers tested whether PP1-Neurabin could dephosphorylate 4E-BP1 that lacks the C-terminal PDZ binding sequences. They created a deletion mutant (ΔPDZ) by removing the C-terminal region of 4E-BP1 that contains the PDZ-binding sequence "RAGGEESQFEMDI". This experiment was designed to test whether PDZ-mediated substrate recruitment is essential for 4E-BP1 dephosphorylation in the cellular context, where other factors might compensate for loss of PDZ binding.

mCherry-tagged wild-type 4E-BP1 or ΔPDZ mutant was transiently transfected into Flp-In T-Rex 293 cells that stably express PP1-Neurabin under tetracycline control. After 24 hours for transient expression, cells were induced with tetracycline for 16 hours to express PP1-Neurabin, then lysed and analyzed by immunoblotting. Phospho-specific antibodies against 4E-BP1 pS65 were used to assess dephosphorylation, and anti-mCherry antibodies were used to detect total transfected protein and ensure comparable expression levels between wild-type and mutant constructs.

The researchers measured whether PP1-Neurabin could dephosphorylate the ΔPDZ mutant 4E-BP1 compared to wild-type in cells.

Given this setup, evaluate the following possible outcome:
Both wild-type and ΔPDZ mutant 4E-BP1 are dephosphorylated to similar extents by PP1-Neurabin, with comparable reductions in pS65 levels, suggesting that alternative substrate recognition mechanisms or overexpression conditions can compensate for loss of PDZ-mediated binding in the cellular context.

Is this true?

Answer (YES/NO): NO